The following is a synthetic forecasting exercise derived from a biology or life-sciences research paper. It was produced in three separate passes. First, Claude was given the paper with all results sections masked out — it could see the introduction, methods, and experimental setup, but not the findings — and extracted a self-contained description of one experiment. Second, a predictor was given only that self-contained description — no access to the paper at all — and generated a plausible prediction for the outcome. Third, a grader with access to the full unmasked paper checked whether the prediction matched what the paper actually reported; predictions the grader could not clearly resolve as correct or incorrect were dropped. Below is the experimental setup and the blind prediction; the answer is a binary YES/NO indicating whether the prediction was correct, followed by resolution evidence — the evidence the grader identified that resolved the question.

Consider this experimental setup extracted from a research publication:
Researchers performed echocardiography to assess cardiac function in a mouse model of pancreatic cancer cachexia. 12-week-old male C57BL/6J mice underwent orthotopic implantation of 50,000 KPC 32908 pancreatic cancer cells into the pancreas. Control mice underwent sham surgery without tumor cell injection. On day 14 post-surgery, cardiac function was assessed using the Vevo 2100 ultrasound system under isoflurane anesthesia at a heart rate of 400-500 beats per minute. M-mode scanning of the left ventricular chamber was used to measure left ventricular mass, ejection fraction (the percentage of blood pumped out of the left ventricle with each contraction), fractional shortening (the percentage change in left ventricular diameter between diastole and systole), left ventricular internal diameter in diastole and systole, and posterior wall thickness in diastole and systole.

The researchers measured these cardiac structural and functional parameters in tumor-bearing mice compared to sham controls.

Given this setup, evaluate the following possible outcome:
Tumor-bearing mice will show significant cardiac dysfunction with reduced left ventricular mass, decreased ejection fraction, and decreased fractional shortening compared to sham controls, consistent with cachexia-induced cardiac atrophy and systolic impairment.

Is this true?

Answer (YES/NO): NO